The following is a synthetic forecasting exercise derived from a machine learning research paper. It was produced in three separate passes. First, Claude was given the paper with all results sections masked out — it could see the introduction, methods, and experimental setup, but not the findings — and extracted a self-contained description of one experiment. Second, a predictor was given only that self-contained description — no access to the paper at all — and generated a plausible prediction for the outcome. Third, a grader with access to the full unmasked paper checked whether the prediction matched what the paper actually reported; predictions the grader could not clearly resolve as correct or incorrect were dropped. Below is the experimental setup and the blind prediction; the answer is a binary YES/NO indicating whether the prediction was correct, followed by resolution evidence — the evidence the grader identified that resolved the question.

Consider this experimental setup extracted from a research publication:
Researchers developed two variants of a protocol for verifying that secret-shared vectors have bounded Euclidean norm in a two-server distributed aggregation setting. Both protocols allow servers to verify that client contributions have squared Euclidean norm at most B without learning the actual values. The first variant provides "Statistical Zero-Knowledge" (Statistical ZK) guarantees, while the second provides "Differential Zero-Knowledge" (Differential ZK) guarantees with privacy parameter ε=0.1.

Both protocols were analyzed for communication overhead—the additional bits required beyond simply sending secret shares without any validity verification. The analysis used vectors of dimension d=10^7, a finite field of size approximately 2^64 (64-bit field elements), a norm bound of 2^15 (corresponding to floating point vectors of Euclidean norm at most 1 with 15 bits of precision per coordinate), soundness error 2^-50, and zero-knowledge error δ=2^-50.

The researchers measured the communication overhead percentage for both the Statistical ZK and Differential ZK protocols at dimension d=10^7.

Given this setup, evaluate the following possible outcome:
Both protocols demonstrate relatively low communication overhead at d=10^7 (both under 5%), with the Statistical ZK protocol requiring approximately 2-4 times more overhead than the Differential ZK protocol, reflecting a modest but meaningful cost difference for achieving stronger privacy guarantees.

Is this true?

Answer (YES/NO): NO